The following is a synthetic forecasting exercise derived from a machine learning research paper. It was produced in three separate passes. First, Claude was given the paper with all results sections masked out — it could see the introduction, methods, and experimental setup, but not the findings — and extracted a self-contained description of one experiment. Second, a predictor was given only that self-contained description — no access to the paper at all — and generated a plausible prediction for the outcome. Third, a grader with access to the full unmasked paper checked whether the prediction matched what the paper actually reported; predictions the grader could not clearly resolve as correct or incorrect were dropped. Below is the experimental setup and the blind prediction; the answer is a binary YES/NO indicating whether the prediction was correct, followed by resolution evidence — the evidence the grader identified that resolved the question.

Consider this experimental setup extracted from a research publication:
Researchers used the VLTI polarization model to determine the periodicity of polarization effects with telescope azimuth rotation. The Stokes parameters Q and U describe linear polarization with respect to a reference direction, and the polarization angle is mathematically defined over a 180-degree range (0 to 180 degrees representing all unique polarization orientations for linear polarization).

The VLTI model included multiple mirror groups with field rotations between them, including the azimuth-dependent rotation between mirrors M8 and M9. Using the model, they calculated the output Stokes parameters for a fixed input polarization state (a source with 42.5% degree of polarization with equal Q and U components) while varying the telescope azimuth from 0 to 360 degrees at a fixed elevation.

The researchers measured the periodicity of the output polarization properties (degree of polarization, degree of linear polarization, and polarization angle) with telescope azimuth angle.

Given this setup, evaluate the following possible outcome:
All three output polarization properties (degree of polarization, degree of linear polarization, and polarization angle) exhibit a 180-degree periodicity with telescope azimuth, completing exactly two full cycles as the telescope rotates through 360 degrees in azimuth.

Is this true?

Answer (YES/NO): YES